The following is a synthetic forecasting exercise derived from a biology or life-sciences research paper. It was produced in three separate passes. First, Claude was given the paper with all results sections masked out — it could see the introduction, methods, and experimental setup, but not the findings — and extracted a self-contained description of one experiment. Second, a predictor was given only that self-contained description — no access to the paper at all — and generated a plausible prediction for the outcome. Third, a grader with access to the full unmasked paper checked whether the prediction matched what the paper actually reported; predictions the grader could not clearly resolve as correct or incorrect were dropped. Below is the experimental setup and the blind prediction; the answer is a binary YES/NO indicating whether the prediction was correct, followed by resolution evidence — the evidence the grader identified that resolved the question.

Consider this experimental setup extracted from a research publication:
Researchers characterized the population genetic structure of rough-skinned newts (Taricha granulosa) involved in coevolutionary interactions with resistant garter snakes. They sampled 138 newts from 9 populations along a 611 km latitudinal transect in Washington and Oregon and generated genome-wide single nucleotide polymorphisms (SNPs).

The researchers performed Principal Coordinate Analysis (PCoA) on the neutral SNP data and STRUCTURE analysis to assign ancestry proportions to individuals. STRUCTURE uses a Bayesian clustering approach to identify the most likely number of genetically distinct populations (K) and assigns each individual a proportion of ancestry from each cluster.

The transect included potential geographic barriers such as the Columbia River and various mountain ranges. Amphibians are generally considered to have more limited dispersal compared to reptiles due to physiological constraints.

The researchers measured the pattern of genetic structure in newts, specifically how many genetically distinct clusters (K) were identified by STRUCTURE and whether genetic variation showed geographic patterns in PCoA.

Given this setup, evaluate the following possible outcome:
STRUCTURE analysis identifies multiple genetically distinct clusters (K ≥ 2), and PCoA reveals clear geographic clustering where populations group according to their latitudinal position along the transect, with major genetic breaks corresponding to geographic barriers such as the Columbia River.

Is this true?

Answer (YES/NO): NO